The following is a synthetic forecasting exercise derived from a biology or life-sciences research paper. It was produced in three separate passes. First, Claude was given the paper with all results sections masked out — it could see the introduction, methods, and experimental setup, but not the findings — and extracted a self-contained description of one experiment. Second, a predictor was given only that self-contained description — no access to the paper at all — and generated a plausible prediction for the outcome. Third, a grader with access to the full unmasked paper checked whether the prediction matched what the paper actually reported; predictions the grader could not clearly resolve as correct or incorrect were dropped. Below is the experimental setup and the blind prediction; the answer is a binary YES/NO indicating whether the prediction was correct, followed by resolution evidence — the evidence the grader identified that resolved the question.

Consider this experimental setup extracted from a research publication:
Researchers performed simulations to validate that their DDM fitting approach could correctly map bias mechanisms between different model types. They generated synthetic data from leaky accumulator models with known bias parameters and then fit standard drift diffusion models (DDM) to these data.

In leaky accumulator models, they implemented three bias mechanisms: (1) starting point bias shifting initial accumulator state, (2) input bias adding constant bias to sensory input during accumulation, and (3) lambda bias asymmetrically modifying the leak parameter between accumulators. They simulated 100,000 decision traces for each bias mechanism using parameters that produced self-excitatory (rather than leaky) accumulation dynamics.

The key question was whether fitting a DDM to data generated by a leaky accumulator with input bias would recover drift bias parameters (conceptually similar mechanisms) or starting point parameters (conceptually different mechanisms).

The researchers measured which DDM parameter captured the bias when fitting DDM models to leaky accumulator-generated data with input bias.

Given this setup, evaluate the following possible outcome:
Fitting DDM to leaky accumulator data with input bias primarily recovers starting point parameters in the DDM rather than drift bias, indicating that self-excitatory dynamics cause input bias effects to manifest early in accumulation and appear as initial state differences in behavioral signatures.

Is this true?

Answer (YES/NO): NO